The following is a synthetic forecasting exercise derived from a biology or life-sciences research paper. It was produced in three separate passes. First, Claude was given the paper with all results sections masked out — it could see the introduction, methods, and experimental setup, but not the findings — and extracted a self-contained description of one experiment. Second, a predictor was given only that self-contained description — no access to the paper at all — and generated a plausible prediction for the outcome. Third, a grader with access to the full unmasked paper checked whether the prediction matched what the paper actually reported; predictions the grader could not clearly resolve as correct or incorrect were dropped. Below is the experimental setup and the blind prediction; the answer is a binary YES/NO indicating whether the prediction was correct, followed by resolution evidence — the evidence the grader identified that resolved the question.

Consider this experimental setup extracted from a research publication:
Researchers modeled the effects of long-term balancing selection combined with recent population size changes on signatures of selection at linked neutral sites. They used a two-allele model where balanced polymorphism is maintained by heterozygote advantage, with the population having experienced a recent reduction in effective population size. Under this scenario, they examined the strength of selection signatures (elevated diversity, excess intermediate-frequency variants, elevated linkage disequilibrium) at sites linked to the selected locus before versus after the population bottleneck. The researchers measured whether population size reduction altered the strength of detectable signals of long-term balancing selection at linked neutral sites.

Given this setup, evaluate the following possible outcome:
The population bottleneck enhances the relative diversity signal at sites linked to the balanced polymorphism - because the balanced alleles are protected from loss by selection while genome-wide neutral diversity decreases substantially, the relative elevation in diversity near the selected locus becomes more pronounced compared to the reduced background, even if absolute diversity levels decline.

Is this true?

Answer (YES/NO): YES